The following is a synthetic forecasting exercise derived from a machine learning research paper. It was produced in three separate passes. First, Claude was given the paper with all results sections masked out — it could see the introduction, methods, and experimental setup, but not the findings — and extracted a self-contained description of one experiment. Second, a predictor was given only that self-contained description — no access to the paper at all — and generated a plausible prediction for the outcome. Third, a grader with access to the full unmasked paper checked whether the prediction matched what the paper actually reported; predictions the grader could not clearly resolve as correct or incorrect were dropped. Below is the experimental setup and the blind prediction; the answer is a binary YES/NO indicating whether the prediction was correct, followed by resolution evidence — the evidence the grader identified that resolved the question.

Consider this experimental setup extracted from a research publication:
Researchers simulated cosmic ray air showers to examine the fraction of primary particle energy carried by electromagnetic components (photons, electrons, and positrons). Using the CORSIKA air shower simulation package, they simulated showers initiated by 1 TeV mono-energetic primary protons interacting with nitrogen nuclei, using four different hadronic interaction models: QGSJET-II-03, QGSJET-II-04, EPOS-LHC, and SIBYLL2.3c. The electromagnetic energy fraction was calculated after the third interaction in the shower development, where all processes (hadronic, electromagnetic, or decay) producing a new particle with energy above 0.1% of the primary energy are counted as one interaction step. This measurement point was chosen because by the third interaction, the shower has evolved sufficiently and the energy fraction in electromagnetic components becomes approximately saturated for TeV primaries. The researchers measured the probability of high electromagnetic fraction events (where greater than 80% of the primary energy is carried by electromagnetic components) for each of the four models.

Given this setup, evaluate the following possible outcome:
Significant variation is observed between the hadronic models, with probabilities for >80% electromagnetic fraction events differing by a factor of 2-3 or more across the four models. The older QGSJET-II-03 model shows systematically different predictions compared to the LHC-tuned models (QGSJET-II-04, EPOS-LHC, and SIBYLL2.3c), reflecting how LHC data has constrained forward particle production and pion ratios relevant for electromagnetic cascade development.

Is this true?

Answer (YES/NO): NO